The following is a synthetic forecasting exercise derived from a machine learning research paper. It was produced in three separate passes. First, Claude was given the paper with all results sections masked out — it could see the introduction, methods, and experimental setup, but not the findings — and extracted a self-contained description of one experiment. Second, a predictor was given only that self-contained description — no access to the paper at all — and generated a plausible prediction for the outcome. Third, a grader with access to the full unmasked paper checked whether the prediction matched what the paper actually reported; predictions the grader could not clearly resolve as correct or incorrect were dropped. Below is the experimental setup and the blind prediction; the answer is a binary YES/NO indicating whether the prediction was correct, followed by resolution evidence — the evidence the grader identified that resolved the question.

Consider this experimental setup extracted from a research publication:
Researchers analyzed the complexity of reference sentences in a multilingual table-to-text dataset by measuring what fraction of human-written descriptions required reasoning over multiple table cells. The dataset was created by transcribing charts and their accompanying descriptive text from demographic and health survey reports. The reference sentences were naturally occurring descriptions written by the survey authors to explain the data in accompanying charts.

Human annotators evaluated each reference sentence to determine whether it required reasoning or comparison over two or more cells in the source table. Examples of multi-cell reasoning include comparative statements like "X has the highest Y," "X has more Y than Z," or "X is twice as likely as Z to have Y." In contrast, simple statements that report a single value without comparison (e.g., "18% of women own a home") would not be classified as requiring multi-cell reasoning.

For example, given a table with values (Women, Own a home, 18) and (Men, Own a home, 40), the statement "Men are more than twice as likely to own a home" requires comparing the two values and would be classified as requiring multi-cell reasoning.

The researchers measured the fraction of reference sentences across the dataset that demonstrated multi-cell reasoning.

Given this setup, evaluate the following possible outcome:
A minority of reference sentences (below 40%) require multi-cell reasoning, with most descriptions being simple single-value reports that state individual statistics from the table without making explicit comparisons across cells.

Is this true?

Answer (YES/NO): NO